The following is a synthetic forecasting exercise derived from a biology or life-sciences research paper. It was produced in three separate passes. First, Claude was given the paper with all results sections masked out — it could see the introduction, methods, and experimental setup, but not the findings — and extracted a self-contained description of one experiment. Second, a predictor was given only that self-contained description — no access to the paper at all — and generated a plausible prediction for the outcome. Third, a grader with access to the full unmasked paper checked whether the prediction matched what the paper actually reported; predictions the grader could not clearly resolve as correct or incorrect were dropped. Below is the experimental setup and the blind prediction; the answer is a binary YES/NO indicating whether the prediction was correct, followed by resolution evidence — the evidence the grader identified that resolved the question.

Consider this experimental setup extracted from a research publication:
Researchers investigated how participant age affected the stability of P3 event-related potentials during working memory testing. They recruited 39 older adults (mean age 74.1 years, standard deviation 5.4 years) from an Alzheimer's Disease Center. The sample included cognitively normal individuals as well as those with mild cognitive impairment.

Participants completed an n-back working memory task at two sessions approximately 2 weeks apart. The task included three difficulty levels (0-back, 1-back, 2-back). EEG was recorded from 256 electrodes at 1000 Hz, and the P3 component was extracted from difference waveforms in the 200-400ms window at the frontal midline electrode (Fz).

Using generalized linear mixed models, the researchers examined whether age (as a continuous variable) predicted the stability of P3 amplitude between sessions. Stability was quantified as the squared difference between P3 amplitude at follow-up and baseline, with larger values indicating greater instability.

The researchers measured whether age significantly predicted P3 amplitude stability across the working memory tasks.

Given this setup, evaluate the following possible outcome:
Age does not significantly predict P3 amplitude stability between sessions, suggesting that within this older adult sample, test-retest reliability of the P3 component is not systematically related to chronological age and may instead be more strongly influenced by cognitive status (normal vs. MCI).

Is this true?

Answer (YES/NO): YES